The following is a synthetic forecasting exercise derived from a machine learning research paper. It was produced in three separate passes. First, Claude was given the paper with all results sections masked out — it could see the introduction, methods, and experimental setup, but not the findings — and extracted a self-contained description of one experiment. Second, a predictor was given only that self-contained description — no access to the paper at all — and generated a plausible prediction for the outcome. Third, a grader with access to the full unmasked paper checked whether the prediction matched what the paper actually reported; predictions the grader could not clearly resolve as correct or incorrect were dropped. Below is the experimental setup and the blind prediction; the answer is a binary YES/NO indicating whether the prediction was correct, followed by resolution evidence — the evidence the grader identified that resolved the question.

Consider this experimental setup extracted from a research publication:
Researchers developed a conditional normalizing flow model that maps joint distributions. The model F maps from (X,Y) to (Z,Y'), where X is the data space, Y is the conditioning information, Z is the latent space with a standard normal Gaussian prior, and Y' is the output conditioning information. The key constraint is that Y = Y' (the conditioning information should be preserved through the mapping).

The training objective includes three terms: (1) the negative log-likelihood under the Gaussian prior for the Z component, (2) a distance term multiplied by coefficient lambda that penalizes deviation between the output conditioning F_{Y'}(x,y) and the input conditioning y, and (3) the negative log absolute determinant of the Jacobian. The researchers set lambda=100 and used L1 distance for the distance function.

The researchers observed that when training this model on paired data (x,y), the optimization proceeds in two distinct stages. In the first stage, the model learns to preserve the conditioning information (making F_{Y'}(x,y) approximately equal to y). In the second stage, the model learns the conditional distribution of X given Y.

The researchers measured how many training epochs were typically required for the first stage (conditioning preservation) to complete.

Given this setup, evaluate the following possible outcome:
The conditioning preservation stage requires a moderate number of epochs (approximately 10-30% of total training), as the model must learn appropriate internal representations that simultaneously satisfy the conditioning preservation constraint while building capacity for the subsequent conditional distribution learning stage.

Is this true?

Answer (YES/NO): NO